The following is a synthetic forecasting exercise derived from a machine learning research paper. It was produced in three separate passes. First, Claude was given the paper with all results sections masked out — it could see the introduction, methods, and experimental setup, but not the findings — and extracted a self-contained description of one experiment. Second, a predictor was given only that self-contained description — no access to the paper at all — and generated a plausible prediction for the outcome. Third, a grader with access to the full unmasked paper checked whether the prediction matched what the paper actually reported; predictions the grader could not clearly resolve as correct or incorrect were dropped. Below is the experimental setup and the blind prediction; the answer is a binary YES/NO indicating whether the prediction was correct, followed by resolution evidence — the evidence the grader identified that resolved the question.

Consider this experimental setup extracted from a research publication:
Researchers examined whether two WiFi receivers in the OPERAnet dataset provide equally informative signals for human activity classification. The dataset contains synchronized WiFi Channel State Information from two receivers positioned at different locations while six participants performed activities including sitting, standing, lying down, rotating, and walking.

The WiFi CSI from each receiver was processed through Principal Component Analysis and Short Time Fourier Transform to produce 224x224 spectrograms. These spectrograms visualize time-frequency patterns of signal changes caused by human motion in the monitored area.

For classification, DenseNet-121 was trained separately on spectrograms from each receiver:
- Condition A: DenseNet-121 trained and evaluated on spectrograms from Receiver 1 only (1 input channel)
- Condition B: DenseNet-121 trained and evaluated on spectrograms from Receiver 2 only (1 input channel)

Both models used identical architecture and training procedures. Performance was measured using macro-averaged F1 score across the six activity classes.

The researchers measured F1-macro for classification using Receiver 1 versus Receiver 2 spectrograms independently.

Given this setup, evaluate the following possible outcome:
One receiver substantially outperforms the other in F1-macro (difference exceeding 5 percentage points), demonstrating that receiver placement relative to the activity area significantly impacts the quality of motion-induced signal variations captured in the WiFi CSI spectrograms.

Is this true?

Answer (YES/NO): NO